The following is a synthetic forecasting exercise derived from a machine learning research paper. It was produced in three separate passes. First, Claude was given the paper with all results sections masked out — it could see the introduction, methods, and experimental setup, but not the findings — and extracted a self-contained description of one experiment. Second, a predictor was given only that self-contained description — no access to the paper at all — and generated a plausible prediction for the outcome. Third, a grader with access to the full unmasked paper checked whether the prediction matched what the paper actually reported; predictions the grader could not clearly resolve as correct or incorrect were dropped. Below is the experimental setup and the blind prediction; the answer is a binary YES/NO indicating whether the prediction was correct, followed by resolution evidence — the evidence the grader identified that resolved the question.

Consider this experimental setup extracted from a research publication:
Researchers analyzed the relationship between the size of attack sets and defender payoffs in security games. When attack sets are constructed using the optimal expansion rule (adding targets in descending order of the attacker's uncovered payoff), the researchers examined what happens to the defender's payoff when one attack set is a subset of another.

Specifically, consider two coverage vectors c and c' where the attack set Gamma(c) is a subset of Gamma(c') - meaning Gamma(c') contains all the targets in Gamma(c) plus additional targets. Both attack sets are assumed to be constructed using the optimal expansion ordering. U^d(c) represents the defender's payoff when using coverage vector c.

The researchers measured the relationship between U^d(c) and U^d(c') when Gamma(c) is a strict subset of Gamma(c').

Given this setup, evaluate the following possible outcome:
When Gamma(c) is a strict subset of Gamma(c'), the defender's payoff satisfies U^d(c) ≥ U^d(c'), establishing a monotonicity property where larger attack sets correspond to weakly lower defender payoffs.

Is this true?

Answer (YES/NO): NO